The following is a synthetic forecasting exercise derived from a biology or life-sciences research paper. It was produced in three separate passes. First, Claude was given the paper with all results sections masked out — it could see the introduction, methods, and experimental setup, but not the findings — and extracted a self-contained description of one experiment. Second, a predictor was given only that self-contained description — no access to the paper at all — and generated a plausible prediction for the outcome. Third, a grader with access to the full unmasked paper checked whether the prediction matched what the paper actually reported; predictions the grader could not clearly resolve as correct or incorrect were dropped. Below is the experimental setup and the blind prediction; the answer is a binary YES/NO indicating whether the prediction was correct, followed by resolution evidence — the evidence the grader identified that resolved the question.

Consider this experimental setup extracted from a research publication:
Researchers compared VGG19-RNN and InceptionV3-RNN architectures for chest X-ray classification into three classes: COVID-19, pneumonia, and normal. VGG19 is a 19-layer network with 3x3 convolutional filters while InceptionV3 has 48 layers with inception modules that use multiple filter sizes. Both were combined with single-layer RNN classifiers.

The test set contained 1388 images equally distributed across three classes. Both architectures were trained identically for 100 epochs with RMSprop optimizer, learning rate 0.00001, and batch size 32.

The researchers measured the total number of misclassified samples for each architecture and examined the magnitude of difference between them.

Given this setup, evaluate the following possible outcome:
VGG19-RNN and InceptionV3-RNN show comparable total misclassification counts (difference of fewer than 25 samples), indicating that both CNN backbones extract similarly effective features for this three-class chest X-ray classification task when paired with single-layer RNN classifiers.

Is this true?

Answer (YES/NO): NO